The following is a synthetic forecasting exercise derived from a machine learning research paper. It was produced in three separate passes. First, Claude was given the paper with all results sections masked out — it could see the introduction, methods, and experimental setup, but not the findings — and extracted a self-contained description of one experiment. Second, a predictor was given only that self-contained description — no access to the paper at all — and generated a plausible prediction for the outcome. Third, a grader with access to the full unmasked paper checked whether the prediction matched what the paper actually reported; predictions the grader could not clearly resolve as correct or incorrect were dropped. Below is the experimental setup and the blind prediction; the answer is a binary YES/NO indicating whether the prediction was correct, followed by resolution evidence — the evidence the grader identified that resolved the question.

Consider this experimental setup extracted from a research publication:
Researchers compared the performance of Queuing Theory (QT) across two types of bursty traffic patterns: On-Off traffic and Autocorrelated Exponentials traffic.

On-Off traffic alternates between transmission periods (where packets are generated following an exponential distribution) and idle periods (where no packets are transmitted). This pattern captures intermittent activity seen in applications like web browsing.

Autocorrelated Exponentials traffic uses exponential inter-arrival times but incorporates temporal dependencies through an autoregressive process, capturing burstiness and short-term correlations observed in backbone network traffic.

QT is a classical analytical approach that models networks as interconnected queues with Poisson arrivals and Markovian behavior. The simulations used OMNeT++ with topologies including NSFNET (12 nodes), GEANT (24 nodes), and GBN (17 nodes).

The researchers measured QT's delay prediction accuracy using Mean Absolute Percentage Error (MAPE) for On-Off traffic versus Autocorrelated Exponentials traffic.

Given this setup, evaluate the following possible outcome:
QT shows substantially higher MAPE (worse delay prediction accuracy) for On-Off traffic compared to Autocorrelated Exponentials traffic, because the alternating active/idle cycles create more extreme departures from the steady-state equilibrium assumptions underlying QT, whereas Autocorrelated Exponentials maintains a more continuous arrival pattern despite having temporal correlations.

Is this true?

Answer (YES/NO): NO